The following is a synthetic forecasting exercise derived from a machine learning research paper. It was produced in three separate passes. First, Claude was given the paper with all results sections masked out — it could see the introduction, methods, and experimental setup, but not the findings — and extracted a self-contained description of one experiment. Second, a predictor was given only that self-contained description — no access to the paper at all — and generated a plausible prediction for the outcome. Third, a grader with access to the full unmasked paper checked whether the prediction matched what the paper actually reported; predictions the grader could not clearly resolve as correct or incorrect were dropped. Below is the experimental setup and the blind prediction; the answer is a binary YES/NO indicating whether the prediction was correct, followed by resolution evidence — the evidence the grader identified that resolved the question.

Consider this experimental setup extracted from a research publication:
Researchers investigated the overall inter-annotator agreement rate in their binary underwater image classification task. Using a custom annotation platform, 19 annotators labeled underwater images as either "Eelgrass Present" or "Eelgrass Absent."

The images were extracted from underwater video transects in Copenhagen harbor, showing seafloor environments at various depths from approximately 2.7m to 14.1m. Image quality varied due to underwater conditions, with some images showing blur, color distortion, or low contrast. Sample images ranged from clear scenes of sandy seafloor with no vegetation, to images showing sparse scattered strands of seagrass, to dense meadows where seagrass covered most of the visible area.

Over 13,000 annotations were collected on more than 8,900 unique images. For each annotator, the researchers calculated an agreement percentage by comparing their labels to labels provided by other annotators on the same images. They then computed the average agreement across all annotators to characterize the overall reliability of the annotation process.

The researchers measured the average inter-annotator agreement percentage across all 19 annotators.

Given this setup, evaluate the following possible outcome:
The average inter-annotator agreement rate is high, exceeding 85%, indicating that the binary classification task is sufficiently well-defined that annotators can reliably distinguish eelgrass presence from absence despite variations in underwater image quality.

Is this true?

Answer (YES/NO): NO